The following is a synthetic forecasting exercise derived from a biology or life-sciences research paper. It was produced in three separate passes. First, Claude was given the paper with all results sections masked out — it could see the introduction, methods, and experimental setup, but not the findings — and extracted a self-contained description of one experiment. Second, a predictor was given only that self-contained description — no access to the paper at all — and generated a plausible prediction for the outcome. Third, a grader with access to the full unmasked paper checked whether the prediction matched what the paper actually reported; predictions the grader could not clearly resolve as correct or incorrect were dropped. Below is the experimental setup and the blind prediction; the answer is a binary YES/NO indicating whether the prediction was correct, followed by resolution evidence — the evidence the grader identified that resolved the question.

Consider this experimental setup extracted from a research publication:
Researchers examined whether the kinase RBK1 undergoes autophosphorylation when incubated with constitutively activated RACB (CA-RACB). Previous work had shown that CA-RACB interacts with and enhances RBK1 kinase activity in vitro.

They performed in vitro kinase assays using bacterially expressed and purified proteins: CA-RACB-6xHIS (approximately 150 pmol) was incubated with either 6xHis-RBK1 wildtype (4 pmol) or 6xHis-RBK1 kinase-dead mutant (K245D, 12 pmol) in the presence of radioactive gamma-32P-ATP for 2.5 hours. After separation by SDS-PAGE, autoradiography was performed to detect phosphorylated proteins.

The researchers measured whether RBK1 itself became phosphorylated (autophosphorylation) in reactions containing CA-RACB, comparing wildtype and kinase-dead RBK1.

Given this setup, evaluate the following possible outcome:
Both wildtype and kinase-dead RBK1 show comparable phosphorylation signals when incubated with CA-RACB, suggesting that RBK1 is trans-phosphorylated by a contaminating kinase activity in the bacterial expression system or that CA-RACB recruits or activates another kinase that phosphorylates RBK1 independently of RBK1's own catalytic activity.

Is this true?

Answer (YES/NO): NO